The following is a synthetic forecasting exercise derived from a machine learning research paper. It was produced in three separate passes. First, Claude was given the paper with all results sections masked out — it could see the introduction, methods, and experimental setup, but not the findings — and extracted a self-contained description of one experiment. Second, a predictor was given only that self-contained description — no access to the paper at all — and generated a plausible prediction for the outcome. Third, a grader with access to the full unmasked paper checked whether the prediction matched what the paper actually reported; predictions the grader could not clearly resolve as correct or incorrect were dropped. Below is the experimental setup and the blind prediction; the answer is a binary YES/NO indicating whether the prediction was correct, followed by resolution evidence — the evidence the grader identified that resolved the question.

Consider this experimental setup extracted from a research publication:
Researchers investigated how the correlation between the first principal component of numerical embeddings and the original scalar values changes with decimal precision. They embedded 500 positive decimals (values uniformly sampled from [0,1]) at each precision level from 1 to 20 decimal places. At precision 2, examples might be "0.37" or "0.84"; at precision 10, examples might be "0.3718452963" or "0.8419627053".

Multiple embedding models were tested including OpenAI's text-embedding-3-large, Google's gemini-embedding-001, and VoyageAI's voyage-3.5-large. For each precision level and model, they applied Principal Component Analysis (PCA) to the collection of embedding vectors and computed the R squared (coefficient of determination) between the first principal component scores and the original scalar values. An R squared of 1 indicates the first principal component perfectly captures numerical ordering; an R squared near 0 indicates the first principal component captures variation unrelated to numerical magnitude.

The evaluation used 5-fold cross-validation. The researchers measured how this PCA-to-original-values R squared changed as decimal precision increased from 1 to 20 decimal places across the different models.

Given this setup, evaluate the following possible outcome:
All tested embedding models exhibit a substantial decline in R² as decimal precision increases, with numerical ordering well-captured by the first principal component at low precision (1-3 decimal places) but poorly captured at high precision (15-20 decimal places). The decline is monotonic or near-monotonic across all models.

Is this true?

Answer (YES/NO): NO